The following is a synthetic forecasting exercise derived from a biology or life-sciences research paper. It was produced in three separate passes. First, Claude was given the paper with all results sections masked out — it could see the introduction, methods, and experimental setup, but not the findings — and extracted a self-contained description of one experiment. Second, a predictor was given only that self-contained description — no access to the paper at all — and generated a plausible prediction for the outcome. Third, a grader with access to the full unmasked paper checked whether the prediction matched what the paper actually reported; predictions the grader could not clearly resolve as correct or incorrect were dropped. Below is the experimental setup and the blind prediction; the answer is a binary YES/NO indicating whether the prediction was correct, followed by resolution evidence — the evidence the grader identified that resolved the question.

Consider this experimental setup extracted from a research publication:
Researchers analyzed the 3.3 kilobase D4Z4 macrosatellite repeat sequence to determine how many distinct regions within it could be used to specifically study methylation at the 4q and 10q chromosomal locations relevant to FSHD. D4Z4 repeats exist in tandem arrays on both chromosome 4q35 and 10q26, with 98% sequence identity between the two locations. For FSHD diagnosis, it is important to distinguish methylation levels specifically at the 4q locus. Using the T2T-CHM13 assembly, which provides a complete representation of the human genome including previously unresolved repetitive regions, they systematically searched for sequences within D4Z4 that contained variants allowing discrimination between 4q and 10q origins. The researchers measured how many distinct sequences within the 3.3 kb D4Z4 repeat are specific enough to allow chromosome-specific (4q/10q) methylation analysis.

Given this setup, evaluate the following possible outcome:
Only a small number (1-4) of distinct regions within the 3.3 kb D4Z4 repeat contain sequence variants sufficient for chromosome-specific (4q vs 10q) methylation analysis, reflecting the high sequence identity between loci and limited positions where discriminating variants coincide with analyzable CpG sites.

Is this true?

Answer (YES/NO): YES